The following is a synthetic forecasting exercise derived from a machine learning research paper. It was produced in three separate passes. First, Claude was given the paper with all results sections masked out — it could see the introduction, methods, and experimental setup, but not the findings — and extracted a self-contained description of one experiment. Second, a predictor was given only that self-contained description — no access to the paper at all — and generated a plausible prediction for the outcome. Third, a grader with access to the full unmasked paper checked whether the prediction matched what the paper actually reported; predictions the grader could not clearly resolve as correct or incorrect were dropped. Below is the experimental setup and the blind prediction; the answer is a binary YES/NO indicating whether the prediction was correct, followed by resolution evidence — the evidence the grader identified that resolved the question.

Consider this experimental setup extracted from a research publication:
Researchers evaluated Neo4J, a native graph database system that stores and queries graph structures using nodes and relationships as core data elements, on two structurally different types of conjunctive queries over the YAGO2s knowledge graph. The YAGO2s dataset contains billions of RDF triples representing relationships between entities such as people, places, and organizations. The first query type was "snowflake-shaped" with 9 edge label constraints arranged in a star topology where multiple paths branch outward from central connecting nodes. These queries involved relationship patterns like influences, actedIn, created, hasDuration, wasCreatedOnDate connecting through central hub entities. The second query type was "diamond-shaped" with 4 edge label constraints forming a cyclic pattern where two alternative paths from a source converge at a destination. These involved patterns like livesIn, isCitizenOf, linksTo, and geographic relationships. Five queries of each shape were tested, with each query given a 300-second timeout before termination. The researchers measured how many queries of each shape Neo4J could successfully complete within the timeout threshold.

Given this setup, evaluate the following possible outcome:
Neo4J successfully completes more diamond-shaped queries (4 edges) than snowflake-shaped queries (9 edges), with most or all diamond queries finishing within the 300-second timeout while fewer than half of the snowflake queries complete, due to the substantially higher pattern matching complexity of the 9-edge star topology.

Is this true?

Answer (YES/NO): YES